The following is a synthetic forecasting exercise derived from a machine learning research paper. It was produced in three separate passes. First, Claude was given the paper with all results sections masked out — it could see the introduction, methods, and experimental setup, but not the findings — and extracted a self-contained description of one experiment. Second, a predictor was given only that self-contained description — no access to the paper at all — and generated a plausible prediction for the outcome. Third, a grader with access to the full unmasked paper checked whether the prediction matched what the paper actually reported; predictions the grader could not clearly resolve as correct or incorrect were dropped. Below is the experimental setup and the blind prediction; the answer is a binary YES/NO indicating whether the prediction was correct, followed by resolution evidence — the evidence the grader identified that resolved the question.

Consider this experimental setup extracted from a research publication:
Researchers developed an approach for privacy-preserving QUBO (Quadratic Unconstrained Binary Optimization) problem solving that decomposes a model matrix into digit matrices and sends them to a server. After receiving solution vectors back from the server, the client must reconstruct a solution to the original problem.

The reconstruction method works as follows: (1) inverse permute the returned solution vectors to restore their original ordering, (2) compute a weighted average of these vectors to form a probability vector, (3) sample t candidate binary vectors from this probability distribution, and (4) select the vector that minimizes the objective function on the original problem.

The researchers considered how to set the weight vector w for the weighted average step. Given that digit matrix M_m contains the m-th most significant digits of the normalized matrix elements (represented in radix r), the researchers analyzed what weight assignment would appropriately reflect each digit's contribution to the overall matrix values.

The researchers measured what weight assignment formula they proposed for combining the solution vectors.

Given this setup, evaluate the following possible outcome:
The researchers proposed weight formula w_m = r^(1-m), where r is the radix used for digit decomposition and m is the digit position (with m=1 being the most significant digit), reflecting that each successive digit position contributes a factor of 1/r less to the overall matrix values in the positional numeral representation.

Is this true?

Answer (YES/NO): NO